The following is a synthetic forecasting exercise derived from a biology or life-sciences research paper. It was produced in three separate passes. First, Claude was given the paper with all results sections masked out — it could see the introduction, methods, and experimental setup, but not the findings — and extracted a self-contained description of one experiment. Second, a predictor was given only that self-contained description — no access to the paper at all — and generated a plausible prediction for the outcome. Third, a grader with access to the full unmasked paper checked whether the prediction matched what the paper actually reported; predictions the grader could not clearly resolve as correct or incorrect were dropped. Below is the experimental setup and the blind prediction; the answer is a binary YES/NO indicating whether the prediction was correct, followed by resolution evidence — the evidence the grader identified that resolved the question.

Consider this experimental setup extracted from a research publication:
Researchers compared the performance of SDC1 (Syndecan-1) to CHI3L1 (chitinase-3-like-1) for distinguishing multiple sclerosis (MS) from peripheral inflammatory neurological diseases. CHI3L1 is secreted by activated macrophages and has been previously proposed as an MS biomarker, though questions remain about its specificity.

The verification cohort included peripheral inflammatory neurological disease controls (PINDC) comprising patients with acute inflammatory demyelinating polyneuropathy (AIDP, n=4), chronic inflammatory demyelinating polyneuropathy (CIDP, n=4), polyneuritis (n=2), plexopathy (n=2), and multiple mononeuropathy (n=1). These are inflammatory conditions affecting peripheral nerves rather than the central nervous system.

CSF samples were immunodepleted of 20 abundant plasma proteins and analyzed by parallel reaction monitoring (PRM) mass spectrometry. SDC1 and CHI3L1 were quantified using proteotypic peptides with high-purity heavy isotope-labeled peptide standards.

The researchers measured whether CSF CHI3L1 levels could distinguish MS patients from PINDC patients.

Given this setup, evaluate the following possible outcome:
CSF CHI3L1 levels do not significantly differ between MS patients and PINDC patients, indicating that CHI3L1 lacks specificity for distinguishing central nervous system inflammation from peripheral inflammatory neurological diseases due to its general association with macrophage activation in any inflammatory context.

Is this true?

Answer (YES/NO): YES